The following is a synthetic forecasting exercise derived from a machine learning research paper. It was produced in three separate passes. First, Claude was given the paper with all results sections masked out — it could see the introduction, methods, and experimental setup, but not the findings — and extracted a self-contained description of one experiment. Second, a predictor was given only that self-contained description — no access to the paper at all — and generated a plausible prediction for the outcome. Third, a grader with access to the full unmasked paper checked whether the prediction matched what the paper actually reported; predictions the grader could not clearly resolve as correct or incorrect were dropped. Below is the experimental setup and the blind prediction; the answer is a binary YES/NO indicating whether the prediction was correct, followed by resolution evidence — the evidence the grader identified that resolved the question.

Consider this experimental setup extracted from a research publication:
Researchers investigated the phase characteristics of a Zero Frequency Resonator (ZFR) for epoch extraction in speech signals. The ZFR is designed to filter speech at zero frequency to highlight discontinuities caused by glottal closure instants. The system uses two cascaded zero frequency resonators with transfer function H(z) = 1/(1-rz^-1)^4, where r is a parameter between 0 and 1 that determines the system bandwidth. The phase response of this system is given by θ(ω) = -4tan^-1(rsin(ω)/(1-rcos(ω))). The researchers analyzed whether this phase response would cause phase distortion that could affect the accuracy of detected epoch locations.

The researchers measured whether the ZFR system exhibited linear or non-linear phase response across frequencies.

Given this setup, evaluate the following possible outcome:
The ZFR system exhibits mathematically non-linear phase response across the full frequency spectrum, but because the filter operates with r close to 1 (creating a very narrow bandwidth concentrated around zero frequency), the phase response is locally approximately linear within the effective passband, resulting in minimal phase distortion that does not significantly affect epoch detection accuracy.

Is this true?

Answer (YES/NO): NO